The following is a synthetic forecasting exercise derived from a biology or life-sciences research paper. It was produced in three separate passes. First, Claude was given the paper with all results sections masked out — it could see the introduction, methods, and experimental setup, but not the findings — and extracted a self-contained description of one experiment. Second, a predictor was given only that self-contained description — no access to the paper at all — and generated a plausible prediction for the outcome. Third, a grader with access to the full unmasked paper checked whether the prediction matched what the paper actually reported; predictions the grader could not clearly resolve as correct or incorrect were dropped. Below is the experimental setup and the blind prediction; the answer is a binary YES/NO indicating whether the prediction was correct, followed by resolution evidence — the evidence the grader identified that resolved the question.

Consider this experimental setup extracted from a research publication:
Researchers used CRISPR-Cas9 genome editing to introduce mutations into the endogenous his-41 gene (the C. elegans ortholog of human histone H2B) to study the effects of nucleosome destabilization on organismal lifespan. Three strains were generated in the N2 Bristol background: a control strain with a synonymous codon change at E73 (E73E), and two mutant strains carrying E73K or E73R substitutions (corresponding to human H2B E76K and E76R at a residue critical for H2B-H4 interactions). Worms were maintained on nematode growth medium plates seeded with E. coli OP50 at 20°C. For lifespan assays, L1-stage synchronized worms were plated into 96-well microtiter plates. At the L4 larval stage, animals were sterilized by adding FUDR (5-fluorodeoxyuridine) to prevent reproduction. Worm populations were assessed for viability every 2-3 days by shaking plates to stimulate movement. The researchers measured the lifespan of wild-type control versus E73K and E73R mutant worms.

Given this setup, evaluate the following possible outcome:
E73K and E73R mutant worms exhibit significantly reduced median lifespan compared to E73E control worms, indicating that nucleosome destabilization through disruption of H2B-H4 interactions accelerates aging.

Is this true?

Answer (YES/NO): NO